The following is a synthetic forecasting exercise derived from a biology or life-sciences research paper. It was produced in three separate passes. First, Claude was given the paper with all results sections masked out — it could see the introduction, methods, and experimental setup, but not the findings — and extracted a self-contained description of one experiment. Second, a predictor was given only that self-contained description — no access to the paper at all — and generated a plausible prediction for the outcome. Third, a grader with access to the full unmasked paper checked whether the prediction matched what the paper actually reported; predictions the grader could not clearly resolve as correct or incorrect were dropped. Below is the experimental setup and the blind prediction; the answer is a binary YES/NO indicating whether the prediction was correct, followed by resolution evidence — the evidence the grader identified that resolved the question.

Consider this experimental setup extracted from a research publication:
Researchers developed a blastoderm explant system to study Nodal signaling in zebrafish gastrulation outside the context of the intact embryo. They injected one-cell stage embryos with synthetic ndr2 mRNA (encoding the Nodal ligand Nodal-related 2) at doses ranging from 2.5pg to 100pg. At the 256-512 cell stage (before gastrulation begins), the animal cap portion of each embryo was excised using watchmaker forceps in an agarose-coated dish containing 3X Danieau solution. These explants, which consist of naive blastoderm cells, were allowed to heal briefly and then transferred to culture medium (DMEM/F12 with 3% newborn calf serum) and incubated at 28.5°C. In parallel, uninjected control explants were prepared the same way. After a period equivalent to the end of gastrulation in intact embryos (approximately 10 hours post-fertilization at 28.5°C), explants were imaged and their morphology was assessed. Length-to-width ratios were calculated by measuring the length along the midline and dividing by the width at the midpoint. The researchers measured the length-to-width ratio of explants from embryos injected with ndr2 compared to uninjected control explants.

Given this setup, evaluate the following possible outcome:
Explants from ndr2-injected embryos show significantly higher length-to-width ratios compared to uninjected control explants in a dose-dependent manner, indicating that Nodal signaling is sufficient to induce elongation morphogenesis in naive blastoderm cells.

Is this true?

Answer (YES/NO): YES